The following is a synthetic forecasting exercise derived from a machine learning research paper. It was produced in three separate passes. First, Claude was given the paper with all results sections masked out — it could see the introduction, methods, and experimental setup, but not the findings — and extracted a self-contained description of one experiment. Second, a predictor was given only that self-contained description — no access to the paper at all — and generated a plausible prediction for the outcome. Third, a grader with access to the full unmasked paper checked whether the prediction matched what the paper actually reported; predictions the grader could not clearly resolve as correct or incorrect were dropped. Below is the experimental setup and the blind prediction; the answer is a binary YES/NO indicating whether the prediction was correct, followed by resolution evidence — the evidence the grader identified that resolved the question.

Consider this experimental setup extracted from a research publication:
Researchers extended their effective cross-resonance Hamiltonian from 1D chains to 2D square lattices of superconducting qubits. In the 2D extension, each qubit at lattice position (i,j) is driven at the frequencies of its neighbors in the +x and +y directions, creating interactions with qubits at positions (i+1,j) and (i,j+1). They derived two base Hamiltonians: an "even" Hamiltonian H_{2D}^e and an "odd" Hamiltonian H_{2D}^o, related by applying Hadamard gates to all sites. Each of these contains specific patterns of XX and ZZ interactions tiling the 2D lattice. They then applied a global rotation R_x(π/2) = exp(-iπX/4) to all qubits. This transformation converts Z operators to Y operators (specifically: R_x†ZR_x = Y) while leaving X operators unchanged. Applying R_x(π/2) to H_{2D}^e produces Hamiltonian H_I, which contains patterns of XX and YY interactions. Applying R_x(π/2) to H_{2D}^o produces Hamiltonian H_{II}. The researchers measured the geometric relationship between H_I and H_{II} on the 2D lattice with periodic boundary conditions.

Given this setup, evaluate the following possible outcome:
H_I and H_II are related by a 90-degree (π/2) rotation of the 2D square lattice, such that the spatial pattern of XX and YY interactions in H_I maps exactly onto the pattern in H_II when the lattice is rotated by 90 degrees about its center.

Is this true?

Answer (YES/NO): NO